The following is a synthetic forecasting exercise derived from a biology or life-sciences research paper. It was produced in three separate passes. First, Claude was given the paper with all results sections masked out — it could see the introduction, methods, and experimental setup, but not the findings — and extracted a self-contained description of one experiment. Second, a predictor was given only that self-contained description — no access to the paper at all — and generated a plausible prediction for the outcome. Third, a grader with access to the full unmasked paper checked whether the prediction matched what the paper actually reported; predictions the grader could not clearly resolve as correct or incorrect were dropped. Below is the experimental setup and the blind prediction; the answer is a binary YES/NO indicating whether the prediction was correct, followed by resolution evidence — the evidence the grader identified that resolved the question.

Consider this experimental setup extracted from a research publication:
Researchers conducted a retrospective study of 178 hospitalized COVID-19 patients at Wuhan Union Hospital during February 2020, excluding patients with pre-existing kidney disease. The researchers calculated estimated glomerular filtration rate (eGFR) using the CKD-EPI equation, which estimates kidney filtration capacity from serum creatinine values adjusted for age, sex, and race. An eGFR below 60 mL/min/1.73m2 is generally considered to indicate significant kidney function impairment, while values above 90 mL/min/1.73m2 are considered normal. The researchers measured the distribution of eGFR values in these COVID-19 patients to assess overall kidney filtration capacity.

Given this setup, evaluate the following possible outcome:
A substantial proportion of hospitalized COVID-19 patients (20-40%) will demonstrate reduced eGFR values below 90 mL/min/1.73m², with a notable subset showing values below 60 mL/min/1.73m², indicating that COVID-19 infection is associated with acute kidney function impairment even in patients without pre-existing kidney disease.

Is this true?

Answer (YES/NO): NO